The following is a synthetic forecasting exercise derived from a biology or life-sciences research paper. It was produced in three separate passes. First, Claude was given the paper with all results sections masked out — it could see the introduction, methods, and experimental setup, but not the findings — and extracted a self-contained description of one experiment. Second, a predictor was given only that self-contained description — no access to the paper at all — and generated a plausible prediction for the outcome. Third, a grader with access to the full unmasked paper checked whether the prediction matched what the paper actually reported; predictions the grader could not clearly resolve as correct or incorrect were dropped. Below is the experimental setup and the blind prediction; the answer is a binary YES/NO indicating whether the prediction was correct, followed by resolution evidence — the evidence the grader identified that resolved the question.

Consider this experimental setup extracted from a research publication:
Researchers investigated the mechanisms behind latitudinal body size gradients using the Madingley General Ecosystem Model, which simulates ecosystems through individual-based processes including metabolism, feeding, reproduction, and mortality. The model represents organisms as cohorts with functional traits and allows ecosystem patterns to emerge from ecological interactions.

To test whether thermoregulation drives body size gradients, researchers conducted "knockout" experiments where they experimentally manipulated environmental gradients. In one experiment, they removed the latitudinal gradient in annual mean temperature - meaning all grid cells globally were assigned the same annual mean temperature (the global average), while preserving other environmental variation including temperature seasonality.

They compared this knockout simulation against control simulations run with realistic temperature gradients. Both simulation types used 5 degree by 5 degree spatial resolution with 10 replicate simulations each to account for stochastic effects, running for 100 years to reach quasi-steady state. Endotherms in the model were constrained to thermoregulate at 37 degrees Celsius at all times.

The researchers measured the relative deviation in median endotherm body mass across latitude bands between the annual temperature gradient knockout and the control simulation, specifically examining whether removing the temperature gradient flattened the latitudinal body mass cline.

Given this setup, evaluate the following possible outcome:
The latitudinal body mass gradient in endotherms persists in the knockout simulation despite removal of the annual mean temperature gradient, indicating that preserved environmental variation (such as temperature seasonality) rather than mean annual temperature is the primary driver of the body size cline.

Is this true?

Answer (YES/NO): YES